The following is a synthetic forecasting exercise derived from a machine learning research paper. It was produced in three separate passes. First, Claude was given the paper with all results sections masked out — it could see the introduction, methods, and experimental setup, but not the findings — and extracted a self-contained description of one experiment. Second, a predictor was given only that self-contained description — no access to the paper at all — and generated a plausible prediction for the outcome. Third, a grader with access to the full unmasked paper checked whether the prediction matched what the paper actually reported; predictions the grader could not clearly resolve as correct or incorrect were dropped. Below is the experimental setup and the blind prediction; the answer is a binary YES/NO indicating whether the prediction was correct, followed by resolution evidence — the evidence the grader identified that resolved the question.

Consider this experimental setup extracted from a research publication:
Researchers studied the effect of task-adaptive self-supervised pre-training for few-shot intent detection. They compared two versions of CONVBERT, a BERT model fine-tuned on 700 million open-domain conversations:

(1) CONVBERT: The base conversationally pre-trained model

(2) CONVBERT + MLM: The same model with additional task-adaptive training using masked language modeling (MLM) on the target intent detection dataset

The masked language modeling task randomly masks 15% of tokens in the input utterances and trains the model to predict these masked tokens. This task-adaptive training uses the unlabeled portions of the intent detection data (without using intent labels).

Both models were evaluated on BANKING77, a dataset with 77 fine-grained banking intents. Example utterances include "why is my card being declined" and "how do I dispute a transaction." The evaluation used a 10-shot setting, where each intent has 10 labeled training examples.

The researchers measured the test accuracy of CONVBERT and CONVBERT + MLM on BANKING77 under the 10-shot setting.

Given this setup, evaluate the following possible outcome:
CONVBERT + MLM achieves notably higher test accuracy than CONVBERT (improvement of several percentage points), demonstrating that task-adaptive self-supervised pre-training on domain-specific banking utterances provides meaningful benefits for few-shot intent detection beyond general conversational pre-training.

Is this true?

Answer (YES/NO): NO